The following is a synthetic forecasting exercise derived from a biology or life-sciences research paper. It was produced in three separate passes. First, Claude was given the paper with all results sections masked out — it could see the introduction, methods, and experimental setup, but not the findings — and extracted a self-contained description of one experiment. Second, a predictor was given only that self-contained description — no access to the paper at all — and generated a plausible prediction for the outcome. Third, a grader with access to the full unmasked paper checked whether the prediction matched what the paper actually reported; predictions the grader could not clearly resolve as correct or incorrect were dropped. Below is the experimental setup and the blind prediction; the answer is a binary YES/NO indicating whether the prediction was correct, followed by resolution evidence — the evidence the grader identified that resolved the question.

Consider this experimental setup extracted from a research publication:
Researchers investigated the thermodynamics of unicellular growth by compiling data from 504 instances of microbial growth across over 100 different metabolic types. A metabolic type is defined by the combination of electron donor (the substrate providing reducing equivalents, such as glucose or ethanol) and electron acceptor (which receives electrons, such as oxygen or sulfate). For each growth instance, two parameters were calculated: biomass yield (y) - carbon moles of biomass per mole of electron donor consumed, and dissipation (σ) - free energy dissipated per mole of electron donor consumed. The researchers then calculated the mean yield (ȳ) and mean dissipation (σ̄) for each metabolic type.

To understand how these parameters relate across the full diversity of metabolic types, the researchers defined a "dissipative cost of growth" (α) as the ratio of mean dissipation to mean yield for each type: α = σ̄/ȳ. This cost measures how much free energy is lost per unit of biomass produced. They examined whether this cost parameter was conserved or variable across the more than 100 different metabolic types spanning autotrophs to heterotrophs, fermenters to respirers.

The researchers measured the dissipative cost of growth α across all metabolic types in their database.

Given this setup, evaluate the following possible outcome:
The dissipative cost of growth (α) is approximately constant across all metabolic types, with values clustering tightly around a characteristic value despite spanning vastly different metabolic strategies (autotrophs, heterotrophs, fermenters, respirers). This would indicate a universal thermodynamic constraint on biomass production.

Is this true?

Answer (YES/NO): YES